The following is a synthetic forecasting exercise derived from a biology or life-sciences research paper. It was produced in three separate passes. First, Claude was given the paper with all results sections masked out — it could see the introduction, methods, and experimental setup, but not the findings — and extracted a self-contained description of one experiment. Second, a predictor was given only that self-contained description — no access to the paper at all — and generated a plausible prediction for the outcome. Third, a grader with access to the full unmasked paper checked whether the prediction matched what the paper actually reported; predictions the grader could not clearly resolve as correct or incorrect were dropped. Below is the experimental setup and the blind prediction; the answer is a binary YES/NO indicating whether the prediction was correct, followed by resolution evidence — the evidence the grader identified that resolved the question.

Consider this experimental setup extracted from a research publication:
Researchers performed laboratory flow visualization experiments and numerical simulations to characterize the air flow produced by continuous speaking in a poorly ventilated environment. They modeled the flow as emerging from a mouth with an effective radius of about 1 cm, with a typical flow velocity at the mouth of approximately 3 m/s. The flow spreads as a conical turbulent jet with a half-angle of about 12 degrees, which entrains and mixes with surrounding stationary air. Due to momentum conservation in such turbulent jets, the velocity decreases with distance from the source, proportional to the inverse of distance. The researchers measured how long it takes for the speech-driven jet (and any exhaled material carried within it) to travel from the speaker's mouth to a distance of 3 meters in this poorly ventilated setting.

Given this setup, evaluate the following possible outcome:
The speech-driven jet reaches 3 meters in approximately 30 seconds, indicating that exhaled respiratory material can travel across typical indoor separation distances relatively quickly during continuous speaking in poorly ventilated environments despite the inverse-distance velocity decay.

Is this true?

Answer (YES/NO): YES